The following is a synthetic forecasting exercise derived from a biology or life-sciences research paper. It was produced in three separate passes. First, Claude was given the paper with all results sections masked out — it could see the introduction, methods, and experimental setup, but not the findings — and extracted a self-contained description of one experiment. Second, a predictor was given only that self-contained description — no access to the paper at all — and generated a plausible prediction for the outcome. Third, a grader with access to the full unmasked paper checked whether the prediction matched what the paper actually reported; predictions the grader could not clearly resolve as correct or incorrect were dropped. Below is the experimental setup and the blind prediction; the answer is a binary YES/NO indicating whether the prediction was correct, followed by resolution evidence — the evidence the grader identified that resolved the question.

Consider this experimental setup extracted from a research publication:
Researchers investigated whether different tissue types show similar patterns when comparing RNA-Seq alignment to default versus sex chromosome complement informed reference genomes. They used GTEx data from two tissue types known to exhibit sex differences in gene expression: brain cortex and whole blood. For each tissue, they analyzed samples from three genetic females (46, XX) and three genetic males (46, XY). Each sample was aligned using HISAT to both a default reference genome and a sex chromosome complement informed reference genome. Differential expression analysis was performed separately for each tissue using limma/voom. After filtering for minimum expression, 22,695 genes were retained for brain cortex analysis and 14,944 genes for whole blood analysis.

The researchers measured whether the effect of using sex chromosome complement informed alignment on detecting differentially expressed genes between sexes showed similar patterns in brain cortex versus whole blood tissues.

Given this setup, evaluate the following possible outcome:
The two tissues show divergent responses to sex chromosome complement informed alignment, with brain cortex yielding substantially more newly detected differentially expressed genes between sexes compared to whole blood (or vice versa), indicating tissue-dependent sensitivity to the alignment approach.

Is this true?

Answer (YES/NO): NO